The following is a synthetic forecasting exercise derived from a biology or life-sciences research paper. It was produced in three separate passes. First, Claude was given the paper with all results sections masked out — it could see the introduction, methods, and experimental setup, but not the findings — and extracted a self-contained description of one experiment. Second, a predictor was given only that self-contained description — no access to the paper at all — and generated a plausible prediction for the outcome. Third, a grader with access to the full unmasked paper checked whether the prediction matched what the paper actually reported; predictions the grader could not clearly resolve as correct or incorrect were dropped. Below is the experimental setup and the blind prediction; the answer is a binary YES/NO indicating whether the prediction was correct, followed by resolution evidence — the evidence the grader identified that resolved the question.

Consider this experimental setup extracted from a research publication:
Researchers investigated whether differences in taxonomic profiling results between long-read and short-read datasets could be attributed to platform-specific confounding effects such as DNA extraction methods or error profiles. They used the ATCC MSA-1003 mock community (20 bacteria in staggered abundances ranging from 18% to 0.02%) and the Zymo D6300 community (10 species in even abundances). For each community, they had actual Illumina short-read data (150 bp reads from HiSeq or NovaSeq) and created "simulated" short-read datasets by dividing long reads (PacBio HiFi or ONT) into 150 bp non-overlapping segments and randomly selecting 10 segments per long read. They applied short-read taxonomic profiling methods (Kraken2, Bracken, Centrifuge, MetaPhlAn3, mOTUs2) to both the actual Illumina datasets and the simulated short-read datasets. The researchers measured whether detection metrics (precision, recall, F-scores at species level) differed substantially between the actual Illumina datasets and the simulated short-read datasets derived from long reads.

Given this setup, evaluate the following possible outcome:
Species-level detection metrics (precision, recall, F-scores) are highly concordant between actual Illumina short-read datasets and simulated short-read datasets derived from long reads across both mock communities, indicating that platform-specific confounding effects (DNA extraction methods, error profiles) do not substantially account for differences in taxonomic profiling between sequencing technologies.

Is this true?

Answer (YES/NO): YES